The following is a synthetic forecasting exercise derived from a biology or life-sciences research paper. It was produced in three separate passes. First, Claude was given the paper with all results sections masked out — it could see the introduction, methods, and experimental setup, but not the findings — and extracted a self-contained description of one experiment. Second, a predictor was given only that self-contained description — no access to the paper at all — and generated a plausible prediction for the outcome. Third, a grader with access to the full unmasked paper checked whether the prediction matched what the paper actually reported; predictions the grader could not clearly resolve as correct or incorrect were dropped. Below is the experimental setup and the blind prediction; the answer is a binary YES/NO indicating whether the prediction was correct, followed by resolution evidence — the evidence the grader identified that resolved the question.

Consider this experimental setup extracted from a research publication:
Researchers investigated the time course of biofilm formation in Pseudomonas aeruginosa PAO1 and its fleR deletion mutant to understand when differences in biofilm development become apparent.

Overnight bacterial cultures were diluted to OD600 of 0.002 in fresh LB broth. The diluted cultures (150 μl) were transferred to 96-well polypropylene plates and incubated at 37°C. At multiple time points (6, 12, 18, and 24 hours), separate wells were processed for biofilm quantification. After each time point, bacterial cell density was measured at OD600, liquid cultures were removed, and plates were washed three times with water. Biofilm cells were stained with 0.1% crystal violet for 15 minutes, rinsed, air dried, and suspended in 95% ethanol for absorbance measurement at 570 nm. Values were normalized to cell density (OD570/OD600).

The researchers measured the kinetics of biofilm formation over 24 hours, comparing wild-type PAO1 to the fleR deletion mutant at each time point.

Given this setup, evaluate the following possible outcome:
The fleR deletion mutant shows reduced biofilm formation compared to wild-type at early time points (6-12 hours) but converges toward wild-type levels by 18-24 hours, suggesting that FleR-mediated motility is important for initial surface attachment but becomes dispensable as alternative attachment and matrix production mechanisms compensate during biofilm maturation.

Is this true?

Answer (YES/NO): NO